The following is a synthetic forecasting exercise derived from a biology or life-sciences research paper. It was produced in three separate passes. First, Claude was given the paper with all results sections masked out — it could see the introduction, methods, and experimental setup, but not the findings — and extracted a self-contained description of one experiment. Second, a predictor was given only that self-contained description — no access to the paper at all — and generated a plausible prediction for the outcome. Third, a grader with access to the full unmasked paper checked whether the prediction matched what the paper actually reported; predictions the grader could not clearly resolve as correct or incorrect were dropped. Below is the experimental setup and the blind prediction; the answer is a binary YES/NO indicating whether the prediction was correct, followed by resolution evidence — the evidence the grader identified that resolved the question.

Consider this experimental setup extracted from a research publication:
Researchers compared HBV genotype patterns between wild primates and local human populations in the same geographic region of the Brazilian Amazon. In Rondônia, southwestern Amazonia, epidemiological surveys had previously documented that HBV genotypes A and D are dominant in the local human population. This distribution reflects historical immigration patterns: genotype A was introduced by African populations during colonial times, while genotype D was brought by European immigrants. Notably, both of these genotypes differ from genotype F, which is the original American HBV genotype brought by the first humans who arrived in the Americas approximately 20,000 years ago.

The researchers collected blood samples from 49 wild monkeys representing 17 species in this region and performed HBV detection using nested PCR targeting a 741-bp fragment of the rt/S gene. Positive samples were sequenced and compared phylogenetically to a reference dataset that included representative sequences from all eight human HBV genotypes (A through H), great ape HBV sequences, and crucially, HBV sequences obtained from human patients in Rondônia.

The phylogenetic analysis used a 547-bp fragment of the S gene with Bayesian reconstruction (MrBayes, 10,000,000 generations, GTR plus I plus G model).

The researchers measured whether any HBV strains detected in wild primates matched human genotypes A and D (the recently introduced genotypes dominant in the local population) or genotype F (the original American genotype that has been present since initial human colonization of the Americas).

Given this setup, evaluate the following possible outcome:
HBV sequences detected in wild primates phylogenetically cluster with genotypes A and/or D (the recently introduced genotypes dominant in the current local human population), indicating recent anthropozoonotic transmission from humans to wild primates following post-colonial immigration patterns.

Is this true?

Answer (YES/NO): YES